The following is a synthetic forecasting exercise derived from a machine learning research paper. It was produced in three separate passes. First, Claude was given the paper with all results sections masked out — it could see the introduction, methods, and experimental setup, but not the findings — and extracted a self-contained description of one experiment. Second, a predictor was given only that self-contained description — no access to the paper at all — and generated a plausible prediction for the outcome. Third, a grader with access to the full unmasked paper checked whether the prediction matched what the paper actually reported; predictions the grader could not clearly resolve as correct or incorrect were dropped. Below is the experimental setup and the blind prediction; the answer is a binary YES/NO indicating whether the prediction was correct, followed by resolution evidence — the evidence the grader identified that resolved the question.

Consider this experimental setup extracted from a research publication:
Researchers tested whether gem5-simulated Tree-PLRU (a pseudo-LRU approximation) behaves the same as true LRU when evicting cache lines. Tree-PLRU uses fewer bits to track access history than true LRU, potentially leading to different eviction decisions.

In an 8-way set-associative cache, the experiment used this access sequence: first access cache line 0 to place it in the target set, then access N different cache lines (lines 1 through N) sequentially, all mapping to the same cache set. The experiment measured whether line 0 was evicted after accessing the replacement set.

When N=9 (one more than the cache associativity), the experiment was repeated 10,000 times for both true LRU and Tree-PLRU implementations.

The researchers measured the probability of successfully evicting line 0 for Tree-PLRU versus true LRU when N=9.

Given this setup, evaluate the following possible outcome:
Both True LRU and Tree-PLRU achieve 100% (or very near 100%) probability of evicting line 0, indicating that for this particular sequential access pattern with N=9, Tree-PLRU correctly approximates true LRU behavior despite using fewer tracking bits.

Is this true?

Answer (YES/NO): YES